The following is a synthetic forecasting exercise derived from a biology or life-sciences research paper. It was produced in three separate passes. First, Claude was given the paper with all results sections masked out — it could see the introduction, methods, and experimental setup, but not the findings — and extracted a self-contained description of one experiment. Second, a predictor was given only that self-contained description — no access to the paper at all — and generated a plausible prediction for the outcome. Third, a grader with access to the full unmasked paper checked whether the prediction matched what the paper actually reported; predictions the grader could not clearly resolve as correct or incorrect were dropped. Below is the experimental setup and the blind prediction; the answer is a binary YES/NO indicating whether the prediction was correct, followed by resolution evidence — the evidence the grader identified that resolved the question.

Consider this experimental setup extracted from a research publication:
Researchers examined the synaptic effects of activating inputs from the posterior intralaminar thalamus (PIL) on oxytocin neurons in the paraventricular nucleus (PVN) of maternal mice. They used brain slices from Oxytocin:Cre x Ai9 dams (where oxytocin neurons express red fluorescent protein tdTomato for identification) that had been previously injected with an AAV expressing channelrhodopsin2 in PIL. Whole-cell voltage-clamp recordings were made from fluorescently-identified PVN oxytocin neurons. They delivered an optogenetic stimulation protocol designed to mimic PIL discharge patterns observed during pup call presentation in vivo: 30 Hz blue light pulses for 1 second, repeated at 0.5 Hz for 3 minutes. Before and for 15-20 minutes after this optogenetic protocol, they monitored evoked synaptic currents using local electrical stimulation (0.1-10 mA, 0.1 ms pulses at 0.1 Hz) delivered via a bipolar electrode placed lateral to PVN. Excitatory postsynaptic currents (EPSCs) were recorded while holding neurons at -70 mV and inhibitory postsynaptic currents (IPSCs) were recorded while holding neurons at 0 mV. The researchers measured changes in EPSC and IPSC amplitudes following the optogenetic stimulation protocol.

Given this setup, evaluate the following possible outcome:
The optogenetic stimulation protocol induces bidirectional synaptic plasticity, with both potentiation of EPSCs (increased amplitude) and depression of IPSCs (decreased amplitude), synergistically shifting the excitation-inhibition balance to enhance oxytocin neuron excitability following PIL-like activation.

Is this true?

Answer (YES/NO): NO